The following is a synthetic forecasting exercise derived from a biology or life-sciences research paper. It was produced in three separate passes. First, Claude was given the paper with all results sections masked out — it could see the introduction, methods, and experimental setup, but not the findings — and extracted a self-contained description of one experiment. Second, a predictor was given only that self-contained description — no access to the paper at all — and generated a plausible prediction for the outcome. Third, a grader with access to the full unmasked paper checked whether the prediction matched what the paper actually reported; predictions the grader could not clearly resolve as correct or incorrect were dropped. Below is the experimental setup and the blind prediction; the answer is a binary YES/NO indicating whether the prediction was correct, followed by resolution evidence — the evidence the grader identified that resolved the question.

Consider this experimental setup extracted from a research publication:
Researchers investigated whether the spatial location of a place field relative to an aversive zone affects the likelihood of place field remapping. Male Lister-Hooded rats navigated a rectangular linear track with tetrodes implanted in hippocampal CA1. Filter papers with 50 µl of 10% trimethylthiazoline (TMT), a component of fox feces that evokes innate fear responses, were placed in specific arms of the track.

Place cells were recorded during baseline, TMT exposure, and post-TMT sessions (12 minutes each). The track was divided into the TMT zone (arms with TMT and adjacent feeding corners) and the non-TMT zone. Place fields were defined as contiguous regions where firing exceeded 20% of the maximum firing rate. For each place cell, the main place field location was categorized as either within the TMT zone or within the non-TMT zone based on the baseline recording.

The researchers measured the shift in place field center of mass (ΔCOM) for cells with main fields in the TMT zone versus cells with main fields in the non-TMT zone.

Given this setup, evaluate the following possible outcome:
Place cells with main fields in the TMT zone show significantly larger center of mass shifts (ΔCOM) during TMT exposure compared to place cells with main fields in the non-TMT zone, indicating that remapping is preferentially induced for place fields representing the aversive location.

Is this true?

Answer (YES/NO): NO